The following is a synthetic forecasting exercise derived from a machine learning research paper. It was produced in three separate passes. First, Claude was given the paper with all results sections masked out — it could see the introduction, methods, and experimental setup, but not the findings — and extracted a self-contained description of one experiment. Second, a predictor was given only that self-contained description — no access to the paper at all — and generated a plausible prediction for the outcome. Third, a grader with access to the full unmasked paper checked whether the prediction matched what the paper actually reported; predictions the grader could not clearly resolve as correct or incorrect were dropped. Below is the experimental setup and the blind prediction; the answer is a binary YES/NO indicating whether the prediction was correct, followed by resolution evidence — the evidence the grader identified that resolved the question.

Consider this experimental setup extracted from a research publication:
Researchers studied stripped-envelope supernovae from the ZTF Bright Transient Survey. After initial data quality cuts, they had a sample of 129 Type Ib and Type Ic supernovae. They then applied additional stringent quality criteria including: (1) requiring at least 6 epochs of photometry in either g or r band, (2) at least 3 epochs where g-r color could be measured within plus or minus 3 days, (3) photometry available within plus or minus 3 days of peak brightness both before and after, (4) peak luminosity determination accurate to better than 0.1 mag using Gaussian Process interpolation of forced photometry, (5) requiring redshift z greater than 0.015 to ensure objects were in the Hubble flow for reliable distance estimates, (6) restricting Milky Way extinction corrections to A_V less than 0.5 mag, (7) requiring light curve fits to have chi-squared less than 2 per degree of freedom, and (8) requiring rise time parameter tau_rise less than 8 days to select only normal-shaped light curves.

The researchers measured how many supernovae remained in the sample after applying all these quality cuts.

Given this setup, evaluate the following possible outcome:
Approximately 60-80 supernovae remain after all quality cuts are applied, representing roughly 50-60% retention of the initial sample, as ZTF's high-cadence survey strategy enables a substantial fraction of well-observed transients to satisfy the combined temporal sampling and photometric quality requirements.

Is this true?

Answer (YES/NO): NO